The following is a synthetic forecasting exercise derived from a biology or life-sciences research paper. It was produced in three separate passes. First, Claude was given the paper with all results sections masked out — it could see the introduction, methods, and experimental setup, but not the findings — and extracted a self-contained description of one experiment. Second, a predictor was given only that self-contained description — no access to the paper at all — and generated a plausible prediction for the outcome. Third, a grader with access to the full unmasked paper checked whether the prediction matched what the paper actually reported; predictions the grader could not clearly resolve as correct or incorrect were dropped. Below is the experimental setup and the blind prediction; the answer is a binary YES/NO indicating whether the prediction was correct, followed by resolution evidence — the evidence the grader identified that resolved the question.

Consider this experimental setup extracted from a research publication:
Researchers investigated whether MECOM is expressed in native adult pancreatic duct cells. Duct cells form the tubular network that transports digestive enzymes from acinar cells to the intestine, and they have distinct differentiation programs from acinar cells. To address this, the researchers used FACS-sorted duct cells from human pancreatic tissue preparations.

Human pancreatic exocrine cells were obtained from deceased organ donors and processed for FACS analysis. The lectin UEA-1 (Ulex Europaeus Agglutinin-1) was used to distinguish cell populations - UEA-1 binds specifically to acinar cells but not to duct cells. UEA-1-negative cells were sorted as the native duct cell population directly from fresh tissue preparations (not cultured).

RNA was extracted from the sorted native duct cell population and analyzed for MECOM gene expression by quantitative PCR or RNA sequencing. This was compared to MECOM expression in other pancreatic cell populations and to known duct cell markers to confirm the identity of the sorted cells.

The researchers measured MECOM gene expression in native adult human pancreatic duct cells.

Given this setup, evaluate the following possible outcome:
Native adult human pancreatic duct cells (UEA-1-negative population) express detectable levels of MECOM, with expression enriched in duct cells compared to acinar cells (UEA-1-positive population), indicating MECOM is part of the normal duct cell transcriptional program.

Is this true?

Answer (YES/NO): NO